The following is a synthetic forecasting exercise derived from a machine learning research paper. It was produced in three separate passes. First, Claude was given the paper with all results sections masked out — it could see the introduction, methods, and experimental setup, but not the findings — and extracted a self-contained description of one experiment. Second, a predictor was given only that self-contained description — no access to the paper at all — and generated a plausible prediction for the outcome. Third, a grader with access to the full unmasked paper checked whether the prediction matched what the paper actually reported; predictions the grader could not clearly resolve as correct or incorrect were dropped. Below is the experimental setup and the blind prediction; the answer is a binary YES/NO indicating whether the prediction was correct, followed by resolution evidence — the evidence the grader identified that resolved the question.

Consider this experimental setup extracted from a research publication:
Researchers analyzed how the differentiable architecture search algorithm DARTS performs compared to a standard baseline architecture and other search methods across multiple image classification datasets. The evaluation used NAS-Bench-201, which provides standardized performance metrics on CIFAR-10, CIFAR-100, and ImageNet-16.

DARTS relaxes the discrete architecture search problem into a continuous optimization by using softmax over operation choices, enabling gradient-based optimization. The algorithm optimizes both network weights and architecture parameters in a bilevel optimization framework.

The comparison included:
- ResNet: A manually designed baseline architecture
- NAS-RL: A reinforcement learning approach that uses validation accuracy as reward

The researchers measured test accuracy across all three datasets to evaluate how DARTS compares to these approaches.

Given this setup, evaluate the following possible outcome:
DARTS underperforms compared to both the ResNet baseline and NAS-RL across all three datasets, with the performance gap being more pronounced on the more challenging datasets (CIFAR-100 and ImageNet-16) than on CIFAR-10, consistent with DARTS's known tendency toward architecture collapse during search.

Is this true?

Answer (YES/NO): NO